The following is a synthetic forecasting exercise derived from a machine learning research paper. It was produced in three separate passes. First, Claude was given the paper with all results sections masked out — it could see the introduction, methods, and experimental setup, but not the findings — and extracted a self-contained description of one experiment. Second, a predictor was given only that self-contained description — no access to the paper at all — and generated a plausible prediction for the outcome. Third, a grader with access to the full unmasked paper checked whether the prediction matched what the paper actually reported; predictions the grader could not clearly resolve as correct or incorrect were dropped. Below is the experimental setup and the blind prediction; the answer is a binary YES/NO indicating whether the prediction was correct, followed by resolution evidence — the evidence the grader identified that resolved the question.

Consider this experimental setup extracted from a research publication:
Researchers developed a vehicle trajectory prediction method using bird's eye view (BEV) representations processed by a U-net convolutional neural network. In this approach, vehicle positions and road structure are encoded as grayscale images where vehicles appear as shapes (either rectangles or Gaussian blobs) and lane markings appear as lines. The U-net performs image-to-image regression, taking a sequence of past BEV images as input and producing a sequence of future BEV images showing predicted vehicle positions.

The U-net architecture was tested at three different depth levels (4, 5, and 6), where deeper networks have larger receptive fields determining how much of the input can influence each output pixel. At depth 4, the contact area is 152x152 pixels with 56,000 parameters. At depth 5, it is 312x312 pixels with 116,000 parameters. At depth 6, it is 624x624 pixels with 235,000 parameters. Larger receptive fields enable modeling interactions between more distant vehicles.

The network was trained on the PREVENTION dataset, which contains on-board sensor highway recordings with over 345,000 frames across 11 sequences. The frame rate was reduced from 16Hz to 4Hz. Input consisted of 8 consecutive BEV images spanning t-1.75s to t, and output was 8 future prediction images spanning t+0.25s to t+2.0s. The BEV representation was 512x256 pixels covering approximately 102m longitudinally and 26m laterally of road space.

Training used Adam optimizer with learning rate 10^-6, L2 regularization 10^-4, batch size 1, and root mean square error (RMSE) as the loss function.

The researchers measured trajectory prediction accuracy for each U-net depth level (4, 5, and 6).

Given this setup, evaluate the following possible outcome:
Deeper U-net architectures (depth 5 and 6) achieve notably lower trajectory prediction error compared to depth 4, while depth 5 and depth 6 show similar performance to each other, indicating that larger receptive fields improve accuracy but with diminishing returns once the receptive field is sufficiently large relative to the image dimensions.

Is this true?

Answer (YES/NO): NO